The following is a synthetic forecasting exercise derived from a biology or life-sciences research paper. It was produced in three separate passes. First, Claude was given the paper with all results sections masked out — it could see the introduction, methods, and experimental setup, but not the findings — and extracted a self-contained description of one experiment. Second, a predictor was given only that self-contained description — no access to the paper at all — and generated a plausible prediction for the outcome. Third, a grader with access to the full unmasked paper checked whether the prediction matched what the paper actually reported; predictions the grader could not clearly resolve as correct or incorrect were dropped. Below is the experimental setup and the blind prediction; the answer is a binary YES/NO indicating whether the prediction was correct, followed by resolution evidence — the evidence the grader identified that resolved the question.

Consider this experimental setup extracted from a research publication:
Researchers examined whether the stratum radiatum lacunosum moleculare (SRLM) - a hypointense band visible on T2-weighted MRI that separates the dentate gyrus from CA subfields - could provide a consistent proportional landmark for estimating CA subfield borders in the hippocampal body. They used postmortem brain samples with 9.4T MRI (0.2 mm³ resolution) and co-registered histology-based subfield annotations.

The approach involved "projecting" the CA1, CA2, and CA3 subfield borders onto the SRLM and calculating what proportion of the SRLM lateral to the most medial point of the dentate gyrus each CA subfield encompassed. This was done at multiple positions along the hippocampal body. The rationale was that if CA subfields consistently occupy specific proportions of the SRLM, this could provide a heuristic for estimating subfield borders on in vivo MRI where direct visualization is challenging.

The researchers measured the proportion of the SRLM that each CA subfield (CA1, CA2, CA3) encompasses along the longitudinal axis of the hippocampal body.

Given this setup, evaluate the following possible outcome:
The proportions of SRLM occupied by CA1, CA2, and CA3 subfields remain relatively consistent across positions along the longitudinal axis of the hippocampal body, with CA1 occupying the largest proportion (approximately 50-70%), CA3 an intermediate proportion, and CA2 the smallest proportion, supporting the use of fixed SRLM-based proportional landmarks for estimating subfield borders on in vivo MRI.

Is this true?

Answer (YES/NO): NO